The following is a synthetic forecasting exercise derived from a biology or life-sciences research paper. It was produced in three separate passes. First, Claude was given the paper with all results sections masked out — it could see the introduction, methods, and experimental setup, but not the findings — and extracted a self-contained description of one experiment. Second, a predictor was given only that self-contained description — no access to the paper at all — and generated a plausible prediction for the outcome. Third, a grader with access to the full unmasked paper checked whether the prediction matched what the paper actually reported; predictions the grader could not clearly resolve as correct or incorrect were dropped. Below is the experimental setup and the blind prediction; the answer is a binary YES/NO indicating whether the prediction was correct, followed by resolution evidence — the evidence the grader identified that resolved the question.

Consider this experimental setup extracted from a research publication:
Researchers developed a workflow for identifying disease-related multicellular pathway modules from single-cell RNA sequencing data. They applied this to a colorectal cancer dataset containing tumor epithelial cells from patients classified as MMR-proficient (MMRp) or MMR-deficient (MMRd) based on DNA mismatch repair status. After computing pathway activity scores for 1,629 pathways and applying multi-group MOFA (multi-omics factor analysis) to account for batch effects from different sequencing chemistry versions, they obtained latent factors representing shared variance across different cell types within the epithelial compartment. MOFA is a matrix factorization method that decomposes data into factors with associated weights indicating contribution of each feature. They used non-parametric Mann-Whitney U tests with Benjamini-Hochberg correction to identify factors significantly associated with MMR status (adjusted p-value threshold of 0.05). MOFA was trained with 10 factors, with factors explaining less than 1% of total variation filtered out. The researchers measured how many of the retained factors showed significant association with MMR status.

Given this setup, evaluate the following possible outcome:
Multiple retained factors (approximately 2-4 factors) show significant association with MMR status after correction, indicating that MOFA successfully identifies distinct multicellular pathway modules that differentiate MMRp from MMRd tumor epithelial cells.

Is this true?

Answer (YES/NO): YES